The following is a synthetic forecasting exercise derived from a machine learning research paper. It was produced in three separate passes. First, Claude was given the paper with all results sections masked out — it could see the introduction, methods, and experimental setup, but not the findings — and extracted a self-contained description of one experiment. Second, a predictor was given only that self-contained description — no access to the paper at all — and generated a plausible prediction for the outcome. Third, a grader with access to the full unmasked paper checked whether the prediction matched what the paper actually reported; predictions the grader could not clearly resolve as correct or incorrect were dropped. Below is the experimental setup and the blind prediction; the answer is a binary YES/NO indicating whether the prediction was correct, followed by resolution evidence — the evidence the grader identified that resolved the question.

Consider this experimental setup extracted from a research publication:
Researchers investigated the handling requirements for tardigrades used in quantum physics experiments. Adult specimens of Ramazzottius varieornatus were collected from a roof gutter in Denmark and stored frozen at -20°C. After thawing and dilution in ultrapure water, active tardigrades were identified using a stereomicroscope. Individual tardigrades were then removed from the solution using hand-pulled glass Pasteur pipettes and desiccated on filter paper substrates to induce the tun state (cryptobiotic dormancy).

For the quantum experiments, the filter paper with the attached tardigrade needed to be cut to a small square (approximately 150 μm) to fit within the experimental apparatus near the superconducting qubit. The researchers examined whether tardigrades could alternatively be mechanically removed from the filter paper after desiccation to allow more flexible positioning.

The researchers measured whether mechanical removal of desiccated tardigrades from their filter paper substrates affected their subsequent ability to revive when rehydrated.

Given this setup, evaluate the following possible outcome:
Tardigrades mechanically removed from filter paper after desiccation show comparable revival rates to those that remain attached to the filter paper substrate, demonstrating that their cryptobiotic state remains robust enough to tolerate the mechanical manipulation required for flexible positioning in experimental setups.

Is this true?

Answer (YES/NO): NO